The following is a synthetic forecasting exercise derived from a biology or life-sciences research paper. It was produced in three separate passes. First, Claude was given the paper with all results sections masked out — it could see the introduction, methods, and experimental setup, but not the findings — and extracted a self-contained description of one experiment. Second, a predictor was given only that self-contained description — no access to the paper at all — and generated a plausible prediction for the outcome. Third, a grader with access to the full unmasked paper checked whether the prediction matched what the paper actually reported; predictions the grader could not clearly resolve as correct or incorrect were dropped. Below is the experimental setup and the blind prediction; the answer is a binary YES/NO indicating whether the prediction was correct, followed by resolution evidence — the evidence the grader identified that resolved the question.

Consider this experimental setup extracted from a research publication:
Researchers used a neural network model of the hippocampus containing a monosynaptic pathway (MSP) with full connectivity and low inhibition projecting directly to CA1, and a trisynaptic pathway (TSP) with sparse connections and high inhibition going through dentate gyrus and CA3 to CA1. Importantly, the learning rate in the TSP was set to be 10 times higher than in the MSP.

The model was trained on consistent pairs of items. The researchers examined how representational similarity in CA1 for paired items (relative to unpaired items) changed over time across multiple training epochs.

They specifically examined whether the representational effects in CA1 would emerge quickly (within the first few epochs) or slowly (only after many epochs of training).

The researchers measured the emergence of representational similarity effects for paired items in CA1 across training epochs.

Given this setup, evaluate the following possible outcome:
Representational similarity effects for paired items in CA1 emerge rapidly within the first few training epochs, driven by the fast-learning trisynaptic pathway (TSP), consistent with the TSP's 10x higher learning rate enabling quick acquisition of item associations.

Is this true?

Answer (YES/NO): NO